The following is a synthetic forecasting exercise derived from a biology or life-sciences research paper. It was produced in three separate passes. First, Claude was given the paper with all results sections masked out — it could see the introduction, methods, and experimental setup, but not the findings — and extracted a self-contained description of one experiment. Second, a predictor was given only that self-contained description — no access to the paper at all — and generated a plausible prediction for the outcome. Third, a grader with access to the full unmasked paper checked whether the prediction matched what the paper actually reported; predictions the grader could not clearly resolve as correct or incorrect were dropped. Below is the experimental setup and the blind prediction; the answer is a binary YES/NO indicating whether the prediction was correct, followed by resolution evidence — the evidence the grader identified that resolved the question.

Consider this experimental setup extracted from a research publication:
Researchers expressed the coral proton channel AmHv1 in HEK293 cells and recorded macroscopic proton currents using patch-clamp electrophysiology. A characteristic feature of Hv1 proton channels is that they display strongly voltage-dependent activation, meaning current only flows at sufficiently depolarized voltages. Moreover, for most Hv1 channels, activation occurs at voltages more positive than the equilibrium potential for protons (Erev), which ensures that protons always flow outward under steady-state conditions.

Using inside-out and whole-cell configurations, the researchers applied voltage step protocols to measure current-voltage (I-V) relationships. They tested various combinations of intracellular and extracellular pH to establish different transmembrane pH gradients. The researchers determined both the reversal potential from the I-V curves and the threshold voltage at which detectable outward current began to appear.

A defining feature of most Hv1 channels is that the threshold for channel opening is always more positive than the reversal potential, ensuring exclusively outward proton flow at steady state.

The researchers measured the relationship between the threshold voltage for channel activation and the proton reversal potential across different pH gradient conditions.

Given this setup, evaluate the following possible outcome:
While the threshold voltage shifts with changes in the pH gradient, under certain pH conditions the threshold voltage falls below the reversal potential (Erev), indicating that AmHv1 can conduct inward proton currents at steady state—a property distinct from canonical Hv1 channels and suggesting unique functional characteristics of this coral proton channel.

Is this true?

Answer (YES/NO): NO